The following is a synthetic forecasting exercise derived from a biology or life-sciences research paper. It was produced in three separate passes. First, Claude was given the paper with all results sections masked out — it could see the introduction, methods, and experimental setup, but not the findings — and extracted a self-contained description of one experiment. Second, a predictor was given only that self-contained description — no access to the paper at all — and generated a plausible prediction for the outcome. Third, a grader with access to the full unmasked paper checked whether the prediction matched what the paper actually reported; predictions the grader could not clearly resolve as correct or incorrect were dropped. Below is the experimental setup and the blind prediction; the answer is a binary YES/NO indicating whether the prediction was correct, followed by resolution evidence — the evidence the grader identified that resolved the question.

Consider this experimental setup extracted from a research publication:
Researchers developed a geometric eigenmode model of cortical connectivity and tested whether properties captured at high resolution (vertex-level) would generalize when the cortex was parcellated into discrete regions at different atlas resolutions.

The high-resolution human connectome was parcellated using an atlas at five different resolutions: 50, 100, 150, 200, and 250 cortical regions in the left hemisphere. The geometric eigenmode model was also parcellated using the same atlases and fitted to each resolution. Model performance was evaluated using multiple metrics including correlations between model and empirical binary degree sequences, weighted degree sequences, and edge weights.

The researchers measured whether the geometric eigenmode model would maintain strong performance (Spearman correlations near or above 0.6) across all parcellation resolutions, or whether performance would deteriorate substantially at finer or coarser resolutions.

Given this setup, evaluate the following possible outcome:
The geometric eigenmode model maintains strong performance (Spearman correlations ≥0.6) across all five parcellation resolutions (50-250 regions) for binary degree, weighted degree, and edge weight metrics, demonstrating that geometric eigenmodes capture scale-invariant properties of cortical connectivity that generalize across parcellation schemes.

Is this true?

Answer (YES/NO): NO